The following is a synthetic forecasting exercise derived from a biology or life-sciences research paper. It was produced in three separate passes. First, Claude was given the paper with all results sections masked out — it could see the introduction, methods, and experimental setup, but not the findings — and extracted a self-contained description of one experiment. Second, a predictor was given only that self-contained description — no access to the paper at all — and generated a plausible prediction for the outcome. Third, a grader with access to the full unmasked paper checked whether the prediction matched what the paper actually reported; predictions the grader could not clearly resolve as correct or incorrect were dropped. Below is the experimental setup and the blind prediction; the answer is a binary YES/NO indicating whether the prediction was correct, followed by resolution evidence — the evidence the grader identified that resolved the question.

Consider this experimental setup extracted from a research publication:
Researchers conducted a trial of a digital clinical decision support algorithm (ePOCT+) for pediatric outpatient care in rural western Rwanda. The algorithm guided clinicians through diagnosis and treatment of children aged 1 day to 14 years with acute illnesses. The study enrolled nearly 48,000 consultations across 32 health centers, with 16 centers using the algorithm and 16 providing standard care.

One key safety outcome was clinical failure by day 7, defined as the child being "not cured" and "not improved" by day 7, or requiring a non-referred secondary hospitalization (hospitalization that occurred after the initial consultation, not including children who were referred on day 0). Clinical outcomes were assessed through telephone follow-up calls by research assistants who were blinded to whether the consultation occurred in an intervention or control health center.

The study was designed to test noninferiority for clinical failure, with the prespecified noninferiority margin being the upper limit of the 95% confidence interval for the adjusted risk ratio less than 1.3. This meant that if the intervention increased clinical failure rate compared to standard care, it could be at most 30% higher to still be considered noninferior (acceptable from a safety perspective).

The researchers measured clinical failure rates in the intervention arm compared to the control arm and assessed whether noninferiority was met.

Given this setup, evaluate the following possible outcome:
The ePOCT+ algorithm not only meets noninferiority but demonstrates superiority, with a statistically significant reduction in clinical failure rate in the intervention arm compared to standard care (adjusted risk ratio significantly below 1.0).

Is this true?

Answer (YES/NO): NO